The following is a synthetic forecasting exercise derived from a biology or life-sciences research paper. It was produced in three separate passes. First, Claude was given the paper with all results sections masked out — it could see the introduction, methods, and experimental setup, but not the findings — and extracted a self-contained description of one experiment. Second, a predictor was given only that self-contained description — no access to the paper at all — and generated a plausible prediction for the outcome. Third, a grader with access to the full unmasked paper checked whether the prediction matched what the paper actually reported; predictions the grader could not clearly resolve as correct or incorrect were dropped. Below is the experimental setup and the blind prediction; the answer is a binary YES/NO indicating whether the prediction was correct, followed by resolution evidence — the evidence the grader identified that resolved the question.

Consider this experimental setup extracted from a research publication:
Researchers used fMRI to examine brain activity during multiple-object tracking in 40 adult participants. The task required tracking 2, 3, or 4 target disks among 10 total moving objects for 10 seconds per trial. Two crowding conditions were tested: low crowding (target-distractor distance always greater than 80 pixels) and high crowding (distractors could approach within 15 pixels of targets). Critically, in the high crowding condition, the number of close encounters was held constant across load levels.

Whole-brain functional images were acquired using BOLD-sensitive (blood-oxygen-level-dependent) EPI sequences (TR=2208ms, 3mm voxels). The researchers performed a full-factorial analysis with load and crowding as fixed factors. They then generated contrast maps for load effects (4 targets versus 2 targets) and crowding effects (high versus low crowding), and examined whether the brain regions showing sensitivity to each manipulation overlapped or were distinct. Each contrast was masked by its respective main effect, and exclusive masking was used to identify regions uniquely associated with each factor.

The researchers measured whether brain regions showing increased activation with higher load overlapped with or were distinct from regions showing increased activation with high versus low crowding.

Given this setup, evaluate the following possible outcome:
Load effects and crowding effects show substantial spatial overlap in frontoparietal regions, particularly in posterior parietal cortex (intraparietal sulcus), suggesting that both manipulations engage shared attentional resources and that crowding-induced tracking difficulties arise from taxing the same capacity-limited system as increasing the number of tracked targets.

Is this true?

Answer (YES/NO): NO